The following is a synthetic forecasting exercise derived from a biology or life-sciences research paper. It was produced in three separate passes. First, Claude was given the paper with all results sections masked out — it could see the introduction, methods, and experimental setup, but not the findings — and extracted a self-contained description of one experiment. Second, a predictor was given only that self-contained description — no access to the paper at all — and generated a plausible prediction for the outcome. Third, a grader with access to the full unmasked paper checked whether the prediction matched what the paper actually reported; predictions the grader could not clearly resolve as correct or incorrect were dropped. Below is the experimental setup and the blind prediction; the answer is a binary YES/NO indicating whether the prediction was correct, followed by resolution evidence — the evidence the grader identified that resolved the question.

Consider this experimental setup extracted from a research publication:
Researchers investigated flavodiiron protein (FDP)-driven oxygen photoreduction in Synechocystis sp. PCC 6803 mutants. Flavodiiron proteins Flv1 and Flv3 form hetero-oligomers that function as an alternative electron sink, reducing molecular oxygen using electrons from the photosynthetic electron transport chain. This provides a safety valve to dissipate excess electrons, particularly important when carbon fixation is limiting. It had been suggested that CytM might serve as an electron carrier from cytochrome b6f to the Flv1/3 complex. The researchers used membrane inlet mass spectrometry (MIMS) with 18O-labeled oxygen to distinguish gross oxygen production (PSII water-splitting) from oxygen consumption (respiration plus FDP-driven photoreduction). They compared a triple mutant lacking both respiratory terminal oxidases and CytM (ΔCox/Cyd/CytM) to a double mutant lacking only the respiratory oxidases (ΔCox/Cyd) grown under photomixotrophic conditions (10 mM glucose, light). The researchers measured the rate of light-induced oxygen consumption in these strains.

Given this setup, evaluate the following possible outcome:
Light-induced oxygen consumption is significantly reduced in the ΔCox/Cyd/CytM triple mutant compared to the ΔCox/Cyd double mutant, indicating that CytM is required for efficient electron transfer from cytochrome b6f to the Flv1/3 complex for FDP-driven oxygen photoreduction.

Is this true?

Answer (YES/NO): NO